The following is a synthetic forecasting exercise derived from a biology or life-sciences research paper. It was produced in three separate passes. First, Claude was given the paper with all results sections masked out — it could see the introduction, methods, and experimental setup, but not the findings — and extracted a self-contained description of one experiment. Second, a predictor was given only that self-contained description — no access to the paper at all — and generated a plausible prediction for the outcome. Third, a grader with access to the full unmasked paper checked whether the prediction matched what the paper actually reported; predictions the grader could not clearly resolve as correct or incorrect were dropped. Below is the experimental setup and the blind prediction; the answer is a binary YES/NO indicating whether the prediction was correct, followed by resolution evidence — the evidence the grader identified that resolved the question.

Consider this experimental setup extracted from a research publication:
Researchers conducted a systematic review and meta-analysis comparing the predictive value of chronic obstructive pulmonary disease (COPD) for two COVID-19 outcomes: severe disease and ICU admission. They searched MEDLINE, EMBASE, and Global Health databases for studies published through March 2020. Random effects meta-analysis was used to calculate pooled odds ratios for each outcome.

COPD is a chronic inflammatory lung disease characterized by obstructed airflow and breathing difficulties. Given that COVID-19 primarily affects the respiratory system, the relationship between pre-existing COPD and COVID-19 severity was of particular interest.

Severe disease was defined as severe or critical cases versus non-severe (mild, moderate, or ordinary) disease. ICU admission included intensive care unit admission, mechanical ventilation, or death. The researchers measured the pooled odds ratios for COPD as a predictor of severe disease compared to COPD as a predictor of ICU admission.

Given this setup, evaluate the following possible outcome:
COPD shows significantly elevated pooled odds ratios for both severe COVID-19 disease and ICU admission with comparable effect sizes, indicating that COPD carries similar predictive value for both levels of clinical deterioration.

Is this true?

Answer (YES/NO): NO